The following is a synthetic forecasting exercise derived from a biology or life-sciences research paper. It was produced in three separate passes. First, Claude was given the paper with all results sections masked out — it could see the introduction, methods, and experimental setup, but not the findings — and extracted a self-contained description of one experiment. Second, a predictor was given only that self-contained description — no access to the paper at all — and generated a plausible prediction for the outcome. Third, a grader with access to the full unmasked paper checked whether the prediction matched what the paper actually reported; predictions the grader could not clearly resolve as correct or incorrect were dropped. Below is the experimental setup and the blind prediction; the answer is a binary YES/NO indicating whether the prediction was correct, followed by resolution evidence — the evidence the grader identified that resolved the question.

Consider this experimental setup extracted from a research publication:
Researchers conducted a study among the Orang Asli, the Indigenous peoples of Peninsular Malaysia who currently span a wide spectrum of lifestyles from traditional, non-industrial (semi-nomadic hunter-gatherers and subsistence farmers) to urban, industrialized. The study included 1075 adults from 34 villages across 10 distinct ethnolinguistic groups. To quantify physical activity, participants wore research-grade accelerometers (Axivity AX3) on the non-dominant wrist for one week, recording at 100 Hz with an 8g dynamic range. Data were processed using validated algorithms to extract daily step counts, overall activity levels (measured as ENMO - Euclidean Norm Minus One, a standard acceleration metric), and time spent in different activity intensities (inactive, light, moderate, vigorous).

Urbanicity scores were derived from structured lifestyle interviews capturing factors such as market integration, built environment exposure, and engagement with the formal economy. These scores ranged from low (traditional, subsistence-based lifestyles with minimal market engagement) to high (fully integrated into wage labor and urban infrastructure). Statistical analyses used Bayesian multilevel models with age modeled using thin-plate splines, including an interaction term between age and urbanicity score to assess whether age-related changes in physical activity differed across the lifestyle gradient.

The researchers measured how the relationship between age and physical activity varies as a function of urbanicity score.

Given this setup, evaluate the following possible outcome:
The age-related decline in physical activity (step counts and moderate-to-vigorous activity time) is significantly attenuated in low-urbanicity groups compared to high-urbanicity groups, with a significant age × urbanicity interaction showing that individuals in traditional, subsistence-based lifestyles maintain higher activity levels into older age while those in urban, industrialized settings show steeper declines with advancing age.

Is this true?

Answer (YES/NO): YES